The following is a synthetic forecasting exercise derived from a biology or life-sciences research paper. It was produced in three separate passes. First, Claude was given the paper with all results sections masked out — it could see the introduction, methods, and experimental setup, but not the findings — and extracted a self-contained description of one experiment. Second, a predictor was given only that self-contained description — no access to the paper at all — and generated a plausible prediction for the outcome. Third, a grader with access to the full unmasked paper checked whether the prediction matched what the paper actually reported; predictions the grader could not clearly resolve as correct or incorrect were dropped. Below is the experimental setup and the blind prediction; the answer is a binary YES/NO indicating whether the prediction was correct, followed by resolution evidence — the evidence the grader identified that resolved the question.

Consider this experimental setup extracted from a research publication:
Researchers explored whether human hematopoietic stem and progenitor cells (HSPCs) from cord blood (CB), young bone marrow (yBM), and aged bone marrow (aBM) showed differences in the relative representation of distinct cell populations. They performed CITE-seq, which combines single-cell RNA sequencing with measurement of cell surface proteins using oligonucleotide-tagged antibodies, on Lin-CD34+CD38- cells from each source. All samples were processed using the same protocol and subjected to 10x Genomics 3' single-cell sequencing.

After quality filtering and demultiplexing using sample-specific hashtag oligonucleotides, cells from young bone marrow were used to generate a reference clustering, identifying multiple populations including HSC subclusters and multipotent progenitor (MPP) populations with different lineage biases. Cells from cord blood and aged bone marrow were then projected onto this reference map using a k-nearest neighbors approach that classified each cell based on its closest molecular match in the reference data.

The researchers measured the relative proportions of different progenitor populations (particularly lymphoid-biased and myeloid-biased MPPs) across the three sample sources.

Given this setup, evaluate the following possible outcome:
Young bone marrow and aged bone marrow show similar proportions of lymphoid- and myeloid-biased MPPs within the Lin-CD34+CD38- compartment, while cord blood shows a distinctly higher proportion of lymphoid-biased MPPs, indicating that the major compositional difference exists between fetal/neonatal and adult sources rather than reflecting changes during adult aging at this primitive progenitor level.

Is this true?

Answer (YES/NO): NO